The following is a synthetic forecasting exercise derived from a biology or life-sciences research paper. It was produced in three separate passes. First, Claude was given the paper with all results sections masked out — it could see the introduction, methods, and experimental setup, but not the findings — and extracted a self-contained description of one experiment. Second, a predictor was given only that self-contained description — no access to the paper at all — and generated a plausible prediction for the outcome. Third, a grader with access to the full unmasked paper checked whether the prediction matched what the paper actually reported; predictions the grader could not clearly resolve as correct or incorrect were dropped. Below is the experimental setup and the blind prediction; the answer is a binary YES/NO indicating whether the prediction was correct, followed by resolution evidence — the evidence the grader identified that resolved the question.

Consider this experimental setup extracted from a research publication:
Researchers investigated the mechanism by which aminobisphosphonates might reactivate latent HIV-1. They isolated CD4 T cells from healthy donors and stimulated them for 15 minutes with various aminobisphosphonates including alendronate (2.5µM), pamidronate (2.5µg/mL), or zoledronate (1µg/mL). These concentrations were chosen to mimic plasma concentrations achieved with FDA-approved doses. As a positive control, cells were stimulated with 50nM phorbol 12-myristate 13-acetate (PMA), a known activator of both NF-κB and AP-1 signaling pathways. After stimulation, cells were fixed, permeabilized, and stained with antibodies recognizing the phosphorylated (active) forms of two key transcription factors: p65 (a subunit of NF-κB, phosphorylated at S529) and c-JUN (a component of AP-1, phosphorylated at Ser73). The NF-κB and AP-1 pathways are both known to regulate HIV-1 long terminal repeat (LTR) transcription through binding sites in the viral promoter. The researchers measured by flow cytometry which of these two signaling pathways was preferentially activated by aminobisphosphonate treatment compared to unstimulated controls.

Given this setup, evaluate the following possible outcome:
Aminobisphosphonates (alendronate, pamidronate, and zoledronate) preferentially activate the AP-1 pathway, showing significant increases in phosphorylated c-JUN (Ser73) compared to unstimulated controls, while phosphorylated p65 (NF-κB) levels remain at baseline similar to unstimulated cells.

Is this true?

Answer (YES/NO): YES